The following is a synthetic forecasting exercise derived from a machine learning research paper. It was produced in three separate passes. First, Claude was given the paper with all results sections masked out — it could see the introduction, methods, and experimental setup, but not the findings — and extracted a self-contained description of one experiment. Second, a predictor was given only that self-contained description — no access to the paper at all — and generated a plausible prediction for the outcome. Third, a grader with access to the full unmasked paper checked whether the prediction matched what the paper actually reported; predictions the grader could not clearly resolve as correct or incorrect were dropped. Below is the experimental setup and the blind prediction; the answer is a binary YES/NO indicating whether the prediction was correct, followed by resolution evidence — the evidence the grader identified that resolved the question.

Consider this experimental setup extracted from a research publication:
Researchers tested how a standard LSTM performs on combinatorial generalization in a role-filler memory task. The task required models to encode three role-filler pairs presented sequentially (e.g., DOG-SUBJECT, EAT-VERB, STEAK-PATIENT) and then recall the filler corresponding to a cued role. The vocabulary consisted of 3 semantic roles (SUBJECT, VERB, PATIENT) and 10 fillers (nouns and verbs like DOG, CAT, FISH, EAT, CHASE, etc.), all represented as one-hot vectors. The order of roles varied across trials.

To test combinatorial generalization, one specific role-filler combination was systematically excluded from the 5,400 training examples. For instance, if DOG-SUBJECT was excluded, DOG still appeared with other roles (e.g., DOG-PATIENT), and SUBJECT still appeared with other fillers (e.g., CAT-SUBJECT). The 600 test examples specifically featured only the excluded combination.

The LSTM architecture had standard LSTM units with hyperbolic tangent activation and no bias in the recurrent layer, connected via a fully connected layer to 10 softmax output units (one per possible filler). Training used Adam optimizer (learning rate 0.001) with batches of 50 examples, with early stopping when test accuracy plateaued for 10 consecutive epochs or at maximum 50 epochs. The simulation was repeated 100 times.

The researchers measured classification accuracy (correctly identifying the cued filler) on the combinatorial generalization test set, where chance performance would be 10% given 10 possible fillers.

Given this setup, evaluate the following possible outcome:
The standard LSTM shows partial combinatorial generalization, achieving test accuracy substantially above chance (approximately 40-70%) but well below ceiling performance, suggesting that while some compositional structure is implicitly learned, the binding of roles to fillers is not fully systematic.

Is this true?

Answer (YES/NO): NO